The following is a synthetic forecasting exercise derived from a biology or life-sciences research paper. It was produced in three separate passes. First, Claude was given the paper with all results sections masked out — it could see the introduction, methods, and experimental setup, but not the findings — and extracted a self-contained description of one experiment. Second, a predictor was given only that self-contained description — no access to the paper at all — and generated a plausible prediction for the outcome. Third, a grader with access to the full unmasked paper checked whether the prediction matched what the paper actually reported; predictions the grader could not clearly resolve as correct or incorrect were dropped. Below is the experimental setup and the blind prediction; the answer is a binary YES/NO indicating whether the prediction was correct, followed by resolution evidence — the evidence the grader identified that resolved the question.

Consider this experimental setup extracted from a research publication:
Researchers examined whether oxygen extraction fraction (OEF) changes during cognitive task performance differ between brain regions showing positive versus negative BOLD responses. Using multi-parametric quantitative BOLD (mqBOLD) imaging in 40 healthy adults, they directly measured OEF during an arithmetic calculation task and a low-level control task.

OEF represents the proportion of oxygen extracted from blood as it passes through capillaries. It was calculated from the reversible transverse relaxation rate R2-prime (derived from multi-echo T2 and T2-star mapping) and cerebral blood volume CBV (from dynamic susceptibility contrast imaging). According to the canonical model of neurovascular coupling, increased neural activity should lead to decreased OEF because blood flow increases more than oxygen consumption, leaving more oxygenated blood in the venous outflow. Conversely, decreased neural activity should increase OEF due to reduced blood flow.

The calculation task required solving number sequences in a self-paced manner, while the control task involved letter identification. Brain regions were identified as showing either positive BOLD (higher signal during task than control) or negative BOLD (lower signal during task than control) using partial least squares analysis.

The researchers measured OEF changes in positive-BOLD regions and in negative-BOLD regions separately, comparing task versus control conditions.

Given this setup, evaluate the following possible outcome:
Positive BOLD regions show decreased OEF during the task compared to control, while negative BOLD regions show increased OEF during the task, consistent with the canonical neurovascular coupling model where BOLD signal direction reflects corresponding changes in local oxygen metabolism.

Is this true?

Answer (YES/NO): NO